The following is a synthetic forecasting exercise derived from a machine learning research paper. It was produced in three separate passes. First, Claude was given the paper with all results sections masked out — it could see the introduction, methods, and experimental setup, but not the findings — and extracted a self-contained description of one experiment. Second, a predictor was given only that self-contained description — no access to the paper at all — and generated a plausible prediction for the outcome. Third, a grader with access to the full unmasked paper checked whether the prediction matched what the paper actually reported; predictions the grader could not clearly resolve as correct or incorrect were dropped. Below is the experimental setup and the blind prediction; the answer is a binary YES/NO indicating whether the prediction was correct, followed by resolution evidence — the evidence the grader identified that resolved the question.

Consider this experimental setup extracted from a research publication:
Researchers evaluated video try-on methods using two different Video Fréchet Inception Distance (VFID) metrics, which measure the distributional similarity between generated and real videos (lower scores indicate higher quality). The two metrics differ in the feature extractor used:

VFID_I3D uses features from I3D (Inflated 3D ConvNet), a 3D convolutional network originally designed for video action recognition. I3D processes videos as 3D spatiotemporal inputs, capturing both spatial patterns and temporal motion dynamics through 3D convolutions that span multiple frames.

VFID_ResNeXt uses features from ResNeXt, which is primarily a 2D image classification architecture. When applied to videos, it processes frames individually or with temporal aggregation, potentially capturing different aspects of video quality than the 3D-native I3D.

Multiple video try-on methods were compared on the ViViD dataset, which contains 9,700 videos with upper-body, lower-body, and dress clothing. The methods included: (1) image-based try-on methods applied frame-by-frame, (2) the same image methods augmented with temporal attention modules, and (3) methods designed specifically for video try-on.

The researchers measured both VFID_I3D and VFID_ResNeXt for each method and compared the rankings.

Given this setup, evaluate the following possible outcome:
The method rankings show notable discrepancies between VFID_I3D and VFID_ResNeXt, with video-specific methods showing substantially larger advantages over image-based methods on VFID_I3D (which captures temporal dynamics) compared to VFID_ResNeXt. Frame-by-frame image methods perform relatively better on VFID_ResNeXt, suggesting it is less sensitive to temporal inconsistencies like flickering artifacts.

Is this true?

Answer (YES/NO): YES